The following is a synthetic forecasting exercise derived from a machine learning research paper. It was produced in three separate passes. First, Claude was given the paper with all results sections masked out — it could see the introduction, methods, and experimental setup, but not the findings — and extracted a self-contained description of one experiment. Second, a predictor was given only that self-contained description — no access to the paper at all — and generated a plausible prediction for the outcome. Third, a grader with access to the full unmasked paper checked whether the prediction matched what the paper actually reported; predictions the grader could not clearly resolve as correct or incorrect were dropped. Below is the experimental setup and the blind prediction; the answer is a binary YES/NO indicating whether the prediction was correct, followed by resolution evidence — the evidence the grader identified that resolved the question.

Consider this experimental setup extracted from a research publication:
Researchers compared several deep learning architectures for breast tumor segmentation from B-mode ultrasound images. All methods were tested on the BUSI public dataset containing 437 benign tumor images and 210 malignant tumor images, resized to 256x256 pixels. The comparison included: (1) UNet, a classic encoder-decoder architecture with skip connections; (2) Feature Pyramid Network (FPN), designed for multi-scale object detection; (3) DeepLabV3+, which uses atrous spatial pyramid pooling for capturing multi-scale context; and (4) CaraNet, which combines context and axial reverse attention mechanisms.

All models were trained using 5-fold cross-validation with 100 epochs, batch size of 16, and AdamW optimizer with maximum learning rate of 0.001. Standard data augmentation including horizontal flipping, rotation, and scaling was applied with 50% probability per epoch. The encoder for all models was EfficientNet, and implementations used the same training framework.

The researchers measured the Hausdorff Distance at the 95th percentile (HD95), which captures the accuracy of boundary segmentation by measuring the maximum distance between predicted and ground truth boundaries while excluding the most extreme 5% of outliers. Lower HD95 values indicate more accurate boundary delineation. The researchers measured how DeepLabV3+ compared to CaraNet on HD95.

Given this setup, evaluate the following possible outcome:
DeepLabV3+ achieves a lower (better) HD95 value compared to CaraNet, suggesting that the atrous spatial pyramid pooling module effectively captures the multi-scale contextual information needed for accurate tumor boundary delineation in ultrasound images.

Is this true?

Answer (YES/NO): NO